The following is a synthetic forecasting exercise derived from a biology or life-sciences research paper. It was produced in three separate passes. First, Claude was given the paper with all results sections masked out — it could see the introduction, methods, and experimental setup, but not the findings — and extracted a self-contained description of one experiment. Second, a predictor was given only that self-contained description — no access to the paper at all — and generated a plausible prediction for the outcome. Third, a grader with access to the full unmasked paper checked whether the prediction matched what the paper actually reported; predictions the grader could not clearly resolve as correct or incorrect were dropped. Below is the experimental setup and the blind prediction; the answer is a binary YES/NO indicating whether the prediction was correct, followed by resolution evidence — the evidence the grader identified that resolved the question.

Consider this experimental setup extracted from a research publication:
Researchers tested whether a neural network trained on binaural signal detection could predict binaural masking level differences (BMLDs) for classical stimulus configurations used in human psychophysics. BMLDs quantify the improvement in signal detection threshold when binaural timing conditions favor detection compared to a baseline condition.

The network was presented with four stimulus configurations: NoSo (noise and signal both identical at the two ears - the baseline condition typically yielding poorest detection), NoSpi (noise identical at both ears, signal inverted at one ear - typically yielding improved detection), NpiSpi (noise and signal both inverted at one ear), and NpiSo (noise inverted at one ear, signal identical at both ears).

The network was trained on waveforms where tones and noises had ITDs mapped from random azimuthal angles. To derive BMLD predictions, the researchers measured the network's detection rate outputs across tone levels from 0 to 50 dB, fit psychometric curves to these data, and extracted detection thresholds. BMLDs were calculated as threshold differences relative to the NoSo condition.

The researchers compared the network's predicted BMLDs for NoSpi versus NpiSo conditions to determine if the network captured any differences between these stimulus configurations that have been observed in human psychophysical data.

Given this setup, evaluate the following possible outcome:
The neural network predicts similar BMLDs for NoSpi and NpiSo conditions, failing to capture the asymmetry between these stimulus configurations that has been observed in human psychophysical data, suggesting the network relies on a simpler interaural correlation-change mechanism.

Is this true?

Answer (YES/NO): NO